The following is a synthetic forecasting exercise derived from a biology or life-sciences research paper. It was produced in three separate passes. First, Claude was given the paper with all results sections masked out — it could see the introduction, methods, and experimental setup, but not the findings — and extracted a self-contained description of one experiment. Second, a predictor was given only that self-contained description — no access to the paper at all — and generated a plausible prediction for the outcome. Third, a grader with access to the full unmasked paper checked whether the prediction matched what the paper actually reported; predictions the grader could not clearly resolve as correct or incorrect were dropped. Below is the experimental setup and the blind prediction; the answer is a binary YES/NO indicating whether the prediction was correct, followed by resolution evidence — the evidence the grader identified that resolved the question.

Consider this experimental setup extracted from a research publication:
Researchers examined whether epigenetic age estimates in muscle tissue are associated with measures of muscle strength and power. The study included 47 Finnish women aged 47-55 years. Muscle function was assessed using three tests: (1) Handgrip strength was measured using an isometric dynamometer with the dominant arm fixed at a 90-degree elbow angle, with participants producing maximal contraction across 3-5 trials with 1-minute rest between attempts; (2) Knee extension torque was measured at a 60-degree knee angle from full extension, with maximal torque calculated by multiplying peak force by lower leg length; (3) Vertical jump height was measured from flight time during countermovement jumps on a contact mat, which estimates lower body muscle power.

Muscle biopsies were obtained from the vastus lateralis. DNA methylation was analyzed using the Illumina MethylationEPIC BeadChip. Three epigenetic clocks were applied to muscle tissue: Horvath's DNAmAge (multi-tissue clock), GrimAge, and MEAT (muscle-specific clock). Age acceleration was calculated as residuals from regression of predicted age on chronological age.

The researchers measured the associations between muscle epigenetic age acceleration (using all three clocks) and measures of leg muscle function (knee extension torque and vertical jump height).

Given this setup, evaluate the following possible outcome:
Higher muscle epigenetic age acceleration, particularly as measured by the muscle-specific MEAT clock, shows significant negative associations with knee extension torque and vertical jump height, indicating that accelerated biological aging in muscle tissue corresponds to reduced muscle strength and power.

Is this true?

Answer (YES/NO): NO